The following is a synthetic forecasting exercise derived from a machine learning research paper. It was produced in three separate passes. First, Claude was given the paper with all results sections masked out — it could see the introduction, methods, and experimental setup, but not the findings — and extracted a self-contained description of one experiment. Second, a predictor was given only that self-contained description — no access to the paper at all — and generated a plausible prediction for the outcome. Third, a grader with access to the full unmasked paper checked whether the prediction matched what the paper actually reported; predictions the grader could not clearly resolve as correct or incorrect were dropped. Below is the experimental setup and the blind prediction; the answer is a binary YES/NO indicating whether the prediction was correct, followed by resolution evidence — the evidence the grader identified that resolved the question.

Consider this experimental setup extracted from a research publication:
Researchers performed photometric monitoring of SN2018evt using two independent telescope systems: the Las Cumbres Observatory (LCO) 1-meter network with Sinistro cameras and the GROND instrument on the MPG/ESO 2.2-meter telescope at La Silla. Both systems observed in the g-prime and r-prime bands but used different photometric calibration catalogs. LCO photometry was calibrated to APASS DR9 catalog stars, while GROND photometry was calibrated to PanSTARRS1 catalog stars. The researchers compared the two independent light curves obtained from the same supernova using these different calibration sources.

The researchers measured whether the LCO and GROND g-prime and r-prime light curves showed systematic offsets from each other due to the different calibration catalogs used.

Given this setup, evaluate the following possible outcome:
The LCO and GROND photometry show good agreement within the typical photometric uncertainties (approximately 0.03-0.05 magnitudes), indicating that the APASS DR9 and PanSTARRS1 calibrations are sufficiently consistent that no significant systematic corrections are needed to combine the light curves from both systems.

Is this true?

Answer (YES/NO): NO